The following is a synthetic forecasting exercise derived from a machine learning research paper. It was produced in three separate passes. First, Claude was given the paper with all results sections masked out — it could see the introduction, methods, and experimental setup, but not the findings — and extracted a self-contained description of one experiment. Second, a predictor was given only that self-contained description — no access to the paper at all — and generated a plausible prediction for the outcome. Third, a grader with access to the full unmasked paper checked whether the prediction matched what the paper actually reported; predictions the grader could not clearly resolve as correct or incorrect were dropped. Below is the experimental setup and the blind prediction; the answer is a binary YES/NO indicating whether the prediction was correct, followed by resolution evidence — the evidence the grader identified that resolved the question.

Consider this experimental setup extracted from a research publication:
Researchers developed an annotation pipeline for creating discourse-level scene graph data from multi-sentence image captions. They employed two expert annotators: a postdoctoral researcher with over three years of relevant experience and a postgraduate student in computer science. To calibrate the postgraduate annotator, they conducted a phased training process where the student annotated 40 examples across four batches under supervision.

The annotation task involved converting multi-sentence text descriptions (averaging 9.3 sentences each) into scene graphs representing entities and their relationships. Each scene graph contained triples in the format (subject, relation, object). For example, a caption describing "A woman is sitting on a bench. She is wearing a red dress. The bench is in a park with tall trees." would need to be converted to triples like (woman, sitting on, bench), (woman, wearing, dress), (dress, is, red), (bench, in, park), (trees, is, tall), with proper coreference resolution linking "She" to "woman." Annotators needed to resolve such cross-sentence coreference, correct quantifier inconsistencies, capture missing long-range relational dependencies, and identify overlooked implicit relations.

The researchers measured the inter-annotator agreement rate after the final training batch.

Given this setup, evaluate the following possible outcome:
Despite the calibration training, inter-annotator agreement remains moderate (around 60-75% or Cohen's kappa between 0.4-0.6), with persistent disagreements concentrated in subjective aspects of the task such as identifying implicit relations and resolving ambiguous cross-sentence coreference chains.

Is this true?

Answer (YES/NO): NO